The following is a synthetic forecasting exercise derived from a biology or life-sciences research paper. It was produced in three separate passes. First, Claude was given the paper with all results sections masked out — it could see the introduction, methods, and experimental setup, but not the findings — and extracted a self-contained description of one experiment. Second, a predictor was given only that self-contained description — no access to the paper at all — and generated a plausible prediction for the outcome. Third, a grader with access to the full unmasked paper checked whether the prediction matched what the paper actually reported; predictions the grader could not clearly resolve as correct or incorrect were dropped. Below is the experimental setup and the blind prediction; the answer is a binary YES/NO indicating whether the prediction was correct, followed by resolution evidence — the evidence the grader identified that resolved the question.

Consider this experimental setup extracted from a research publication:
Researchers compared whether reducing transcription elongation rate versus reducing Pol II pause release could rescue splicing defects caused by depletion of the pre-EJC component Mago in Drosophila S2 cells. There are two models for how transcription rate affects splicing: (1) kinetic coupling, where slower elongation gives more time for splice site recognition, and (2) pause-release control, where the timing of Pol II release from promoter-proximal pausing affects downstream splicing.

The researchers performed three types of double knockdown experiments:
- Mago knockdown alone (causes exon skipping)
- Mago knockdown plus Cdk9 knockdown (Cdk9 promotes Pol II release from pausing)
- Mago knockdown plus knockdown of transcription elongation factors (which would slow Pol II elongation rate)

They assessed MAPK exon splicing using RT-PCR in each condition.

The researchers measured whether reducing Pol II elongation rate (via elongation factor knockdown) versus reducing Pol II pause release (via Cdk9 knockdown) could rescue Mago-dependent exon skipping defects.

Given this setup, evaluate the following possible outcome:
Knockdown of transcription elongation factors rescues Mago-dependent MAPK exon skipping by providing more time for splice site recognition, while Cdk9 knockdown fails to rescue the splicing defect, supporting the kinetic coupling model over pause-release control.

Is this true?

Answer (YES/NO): NO